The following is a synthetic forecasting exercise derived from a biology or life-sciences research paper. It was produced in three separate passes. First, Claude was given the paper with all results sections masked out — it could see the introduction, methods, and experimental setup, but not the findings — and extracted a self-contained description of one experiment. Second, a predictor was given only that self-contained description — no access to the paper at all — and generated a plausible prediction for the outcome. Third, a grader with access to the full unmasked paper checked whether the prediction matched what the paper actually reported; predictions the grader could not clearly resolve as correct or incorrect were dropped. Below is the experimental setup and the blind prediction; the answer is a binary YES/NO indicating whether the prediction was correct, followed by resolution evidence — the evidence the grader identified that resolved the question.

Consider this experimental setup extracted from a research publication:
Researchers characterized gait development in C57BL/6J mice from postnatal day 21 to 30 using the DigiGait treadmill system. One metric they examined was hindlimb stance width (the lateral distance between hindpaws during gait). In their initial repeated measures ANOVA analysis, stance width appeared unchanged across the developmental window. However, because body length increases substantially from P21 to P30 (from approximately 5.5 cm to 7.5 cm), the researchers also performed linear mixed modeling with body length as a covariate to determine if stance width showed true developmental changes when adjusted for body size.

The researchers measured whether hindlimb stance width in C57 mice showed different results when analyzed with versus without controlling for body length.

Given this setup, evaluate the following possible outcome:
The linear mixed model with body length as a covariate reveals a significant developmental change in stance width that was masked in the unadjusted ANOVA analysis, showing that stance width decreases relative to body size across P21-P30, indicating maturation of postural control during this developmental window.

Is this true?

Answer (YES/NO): YES